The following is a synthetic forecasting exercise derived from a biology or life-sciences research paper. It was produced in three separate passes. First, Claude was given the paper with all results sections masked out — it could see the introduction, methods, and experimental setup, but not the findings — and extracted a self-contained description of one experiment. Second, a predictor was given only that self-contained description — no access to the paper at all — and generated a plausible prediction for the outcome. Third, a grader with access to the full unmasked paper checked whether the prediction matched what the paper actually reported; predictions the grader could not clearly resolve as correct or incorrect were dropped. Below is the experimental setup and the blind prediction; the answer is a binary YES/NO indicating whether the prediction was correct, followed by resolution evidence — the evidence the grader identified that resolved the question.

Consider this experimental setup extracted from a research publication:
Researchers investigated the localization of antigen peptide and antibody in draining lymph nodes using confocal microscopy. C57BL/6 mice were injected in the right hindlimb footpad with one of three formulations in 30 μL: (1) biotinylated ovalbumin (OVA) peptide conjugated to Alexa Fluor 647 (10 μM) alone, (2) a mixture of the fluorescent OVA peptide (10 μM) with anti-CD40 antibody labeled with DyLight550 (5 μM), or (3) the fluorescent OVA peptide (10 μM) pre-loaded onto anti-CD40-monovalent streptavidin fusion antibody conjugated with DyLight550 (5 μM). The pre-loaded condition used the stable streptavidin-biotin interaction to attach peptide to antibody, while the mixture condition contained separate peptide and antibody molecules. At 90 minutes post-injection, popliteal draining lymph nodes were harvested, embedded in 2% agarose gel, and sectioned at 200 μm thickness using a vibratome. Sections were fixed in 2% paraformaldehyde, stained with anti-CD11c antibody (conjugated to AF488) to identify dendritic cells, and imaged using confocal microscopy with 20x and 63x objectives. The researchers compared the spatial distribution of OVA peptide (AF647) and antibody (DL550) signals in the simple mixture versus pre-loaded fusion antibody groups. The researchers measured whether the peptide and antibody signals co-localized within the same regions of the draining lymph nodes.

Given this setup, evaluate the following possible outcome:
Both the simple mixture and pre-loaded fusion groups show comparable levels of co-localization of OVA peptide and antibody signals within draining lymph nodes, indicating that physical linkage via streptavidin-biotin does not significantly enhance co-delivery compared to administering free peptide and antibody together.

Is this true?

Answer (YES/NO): NO